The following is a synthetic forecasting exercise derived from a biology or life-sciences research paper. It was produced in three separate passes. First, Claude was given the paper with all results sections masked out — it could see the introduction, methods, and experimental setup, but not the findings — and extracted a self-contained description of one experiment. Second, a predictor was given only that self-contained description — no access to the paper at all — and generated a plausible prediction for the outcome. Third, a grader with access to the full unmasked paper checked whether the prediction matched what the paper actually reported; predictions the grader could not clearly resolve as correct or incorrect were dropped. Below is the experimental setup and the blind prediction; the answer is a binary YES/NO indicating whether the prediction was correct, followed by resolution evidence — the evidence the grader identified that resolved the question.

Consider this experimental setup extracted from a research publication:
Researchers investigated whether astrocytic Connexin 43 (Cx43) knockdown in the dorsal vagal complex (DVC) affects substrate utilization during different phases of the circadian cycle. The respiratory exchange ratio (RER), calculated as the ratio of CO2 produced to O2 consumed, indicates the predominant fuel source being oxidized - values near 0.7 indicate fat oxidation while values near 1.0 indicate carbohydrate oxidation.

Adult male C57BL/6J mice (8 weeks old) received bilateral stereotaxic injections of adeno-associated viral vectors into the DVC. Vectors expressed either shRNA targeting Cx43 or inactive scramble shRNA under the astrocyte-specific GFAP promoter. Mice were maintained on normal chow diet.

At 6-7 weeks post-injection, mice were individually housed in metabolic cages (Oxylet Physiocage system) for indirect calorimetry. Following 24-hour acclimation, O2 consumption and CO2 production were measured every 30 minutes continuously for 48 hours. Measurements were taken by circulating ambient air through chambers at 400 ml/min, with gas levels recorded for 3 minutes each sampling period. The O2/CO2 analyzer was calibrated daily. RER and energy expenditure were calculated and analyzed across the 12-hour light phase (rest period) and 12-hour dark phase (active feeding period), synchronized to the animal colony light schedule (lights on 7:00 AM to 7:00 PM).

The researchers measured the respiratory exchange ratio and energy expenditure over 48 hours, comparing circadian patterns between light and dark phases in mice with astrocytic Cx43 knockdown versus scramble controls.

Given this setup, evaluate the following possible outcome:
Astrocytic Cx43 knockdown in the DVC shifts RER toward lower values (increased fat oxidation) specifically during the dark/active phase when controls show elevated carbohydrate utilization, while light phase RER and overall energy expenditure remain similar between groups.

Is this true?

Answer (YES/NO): NO